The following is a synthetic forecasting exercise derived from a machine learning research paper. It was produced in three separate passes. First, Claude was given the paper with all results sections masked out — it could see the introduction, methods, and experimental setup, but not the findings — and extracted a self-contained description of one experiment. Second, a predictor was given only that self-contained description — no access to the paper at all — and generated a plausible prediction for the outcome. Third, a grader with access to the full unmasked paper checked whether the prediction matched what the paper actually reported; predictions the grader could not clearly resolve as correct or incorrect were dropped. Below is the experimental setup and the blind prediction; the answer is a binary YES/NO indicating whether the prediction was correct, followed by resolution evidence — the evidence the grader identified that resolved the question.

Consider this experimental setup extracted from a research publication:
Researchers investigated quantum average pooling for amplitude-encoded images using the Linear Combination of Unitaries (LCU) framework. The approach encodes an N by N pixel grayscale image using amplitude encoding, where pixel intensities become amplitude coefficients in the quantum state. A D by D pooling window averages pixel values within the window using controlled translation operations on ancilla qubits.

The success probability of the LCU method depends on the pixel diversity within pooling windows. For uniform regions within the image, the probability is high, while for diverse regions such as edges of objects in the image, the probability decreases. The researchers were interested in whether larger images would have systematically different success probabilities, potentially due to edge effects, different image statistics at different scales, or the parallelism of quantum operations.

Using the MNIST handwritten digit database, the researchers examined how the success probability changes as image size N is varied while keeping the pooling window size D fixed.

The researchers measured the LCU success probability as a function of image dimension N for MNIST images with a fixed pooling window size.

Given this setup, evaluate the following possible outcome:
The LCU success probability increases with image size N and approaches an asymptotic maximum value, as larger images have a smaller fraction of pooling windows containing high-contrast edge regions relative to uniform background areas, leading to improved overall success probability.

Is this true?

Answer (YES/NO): NO